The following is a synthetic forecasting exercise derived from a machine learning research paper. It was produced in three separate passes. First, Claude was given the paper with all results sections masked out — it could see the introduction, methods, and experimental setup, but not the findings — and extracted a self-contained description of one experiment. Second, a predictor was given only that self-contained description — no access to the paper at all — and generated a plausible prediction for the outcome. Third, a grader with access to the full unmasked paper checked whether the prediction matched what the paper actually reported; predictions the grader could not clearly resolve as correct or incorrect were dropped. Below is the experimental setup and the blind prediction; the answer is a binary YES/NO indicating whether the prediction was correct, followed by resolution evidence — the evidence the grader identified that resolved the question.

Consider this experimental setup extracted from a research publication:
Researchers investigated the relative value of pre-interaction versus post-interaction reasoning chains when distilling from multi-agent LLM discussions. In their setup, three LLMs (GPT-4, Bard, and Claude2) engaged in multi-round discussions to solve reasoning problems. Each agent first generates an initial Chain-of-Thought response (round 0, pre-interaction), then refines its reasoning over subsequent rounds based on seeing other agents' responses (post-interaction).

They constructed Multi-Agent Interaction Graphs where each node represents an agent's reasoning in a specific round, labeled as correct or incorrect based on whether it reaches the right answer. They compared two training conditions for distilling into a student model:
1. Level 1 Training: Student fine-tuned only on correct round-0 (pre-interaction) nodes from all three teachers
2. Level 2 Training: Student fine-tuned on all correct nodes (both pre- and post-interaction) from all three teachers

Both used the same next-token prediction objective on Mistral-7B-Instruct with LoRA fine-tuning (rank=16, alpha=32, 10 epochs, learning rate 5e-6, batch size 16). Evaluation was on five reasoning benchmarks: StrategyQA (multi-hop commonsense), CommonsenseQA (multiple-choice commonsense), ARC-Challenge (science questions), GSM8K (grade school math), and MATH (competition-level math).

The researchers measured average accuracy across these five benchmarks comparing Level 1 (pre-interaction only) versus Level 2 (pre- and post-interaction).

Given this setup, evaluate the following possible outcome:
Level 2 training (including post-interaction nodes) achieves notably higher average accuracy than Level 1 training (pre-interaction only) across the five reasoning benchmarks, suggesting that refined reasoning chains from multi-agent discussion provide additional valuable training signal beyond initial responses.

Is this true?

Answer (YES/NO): YES